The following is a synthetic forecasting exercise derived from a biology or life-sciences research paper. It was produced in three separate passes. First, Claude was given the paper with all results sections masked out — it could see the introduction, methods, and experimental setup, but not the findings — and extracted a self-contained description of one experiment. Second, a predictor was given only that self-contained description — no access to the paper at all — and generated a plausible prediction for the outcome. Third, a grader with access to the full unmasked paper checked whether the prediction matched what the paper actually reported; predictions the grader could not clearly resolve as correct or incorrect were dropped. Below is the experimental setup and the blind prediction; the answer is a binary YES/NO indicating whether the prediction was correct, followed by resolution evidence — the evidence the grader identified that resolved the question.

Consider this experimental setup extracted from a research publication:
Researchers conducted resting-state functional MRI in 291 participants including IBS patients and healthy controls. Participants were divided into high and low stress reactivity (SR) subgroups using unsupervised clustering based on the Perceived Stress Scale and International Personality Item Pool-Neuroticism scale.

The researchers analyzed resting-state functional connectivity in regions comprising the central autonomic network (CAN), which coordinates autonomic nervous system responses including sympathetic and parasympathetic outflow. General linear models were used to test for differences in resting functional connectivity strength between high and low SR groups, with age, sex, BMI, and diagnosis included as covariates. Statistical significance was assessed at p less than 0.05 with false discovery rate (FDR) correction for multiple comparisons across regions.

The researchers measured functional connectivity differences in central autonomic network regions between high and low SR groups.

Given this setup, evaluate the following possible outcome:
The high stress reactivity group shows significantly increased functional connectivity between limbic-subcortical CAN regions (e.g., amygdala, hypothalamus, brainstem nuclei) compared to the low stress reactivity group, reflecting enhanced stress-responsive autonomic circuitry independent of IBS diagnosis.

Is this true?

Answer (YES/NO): NO